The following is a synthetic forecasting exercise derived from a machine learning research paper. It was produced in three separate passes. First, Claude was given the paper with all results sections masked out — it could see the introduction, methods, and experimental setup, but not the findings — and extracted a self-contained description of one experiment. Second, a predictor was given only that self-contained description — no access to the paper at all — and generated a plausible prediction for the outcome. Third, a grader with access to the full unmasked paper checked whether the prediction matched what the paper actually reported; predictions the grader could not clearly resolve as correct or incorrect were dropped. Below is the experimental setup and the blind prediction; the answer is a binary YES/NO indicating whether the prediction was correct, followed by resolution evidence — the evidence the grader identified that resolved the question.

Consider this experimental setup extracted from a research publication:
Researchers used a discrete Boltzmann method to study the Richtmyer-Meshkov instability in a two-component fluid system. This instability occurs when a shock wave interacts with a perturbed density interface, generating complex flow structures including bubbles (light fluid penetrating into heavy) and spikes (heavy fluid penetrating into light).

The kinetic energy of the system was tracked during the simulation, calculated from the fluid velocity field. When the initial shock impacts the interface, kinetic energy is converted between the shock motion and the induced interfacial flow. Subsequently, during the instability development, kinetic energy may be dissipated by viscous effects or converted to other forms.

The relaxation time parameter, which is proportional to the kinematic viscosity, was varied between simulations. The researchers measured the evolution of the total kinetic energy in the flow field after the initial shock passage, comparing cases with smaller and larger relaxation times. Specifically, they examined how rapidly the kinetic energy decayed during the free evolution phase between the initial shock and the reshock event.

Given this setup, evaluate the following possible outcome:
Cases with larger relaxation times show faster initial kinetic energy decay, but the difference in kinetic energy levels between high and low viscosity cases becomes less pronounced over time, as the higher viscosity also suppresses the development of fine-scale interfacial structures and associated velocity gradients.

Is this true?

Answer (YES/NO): NO